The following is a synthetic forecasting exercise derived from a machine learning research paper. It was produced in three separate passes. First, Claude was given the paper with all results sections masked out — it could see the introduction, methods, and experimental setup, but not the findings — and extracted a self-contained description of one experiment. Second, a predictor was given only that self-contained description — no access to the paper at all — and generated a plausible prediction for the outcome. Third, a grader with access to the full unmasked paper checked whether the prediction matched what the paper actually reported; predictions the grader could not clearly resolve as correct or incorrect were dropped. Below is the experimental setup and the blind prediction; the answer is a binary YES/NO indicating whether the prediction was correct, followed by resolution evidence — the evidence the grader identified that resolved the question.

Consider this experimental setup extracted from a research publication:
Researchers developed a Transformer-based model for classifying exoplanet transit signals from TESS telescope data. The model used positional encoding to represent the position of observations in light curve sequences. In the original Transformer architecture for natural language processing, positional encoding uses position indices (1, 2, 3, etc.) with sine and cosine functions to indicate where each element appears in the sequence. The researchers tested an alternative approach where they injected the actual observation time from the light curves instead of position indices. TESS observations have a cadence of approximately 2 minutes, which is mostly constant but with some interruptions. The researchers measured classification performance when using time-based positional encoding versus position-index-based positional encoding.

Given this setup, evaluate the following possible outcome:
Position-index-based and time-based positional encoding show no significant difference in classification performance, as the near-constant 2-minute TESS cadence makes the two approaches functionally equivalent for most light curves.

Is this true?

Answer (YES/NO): YES